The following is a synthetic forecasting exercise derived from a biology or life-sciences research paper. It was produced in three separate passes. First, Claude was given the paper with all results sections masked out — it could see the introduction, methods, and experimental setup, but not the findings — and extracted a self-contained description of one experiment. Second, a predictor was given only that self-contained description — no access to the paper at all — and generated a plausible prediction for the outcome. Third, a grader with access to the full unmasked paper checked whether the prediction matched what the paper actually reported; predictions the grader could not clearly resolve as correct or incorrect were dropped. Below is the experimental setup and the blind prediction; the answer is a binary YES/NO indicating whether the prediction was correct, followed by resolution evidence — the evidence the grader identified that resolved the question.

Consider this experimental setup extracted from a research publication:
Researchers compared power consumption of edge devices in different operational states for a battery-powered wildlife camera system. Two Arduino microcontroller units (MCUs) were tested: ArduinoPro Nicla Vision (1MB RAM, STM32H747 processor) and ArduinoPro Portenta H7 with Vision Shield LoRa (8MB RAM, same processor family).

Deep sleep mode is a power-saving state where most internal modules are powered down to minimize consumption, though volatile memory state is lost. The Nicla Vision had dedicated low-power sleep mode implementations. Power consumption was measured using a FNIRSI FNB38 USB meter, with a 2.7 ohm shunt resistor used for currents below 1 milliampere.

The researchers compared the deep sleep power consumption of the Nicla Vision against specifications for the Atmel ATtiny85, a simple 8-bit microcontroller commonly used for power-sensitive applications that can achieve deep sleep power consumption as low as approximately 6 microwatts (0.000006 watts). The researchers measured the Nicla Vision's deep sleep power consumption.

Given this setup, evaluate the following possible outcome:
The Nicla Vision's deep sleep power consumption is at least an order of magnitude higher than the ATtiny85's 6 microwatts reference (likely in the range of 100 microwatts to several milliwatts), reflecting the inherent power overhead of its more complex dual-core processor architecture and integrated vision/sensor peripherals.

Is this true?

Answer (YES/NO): YES